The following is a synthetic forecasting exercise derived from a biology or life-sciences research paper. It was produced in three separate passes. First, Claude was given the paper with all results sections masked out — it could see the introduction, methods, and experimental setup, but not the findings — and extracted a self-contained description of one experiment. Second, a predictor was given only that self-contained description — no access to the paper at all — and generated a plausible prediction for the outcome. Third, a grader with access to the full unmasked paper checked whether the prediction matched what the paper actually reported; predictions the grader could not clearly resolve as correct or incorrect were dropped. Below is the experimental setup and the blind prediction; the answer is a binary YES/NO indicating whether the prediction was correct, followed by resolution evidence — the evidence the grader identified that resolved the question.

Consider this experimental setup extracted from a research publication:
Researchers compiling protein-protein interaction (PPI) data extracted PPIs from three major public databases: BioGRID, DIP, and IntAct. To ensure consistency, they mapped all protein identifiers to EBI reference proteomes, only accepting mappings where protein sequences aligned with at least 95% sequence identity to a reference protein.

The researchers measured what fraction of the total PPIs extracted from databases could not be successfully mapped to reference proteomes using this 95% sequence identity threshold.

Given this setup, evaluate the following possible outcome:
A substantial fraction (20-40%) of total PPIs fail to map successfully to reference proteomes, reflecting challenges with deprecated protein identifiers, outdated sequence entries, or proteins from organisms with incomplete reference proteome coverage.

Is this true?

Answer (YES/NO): NO